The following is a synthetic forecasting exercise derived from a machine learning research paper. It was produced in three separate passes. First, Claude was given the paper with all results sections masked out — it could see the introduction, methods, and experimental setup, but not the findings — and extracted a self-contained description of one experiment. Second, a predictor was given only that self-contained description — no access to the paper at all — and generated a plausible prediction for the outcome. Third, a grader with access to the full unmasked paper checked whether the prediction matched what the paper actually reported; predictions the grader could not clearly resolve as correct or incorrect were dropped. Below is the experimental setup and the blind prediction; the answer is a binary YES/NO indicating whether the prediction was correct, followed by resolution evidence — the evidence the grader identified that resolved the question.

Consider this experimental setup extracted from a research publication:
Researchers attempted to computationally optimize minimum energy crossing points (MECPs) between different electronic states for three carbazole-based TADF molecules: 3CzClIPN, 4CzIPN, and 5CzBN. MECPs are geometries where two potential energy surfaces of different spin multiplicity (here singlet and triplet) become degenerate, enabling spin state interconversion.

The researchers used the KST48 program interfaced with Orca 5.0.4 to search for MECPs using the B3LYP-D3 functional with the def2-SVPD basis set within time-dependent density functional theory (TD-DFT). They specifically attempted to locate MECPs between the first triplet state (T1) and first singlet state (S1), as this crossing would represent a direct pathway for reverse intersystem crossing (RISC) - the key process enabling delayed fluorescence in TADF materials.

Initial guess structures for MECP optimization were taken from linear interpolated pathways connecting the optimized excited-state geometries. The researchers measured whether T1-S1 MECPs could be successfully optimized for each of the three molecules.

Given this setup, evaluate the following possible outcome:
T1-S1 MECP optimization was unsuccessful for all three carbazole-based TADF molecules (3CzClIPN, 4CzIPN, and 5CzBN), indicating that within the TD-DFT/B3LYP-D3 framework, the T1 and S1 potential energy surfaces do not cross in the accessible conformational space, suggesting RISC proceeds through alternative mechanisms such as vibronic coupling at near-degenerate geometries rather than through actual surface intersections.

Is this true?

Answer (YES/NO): YES